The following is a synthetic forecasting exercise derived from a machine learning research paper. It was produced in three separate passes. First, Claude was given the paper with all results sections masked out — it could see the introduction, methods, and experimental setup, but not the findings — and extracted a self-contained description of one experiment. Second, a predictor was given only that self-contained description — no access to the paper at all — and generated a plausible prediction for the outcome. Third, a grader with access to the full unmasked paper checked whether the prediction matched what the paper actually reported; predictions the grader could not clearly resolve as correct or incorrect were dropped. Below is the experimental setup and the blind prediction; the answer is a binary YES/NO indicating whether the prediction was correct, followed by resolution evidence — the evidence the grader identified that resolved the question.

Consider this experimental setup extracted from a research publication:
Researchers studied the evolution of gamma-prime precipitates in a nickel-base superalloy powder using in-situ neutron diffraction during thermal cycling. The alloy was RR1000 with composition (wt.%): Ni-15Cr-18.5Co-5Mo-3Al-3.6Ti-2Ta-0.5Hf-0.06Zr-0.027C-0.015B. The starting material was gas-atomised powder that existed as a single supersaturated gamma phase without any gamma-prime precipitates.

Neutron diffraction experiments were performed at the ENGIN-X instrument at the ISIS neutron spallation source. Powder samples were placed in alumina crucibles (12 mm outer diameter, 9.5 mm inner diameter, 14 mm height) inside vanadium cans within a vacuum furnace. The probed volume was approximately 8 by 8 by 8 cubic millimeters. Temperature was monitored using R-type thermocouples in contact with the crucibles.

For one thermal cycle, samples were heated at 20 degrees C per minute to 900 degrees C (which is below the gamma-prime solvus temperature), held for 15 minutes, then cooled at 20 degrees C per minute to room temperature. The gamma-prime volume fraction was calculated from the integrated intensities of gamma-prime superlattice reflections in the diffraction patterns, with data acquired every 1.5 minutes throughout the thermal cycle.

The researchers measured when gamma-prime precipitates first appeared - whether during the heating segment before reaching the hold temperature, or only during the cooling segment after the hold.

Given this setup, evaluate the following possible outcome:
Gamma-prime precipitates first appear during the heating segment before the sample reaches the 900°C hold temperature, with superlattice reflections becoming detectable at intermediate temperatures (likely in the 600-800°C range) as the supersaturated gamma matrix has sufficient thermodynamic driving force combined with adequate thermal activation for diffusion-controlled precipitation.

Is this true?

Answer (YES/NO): YES